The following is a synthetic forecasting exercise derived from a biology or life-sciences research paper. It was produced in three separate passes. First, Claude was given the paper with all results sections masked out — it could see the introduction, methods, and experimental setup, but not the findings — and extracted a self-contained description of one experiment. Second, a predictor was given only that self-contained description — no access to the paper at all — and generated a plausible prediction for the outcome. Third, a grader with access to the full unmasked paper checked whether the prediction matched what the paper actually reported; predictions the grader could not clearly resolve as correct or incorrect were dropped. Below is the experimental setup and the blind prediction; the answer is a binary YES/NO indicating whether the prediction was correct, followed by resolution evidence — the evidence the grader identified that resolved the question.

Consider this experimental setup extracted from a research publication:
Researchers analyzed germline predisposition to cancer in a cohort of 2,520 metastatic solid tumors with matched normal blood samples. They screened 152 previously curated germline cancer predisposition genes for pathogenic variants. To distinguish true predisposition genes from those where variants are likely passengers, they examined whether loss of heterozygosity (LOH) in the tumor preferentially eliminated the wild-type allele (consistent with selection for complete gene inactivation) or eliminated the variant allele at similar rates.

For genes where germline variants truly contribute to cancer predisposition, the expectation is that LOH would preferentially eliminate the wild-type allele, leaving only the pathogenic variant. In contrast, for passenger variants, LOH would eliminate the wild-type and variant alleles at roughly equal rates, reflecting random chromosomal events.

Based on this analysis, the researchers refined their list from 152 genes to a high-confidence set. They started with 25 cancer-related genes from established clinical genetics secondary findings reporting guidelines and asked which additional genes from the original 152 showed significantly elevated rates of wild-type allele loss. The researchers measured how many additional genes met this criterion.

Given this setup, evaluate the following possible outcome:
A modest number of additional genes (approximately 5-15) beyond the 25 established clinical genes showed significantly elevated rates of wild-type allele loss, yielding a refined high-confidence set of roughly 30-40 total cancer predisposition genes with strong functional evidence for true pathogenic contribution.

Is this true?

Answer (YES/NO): NO